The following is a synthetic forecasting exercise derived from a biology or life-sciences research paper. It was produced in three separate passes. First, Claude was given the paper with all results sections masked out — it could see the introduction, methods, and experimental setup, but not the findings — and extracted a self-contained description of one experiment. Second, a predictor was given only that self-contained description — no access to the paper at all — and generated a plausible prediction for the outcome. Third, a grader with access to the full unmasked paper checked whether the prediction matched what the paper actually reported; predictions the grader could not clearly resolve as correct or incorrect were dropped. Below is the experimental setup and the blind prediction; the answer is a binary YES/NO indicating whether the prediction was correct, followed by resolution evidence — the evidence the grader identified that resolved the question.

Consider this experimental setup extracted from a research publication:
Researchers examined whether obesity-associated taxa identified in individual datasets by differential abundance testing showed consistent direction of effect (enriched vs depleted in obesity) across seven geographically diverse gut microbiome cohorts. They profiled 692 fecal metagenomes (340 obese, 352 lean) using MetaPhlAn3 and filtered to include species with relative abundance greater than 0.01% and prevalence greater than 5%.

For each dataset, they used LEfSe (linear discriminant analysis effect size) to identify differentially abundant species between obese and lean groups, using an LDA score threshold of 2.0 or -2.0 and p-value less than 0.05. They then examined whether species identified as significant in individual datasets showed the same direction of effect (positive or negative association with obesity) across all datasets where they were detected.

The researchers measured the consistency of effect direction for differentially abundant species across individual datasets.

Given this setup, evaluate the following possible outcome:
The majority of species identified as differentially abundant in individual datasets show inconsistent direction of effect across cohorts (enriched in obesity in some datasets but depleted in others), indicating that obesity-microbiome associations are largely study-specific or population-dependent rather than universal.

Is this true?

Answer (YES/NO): NO